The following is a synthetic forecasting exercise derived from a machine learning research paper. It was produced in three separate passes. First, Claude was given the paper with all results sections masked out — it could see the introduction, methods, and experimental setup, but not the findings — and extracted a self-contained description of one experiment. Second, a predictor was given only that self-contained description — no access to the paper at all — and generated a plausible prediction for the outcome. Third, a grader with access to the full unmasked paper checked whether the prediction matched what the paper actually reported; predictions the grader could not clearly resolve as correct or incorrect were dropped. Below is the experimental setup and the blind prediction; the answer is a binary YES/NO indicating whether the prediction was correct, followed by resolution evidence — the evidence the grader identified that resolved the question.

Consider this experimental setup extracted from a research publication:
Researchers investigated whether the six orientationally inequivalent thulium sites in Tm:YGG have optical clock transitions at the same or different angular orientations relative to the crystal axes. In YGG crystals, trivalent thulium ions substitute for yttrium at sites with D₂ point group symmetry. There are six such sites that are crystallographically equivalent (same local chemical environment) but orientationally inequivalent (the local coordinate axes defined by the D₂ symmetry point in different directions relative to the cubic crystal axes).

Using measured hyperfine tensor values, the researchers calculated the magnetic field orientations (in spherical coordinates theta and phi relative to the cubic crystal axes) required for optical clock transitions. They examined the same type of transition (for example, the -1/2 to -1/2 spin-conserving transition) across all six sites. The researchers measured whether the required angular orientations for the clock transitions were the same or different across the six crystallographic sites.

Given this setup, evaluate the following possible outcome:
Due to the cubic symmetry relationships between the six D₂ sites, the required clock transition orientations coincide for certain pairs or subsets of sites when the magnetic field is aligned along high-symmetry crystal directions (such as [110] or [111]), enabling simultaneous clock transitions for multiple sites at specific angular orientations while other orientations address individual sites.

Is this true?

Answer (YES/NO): NO